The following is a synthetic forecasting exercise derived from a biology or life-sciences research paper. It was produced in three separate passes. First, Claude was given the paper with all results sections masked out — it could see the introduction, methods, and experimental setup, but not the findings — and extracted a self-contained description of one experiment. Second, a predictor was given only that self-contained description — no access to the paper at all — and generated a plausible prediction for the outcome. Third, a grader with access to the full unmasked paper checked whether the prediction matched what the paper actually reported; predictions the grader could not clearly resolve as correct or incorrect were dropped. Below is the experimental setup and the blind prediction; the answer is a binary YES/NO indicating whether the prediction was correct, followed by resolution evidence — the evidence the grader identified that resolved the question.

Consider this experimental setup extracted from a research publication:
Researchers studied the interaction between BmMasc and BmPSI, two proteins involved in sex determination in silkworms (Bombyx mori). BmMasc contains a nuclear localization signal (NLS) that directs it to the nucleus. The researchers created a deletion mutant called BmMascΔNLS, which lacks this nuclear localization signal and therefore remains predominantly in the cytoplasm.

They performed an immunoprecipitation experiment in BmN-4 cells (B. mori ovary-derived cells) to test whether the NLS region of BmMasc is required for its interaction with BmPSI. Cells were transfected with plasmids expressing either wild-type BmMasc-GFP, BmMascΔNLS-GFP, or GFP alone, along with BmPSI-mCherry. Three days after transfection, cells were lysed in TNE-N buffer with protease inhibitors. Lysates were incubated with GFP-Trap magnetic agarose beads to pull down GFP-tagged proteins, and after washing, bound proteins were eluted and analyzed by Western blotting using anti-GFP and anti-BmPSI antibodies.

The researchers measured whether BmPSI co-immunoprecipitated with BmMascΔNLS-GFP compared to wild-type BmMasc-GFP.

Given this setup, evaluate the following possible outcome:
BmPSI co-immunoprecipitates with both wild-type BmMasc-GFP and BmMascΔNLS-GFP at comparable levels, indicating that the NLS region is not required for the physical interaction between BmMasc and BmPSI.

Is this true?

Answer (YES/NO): YES